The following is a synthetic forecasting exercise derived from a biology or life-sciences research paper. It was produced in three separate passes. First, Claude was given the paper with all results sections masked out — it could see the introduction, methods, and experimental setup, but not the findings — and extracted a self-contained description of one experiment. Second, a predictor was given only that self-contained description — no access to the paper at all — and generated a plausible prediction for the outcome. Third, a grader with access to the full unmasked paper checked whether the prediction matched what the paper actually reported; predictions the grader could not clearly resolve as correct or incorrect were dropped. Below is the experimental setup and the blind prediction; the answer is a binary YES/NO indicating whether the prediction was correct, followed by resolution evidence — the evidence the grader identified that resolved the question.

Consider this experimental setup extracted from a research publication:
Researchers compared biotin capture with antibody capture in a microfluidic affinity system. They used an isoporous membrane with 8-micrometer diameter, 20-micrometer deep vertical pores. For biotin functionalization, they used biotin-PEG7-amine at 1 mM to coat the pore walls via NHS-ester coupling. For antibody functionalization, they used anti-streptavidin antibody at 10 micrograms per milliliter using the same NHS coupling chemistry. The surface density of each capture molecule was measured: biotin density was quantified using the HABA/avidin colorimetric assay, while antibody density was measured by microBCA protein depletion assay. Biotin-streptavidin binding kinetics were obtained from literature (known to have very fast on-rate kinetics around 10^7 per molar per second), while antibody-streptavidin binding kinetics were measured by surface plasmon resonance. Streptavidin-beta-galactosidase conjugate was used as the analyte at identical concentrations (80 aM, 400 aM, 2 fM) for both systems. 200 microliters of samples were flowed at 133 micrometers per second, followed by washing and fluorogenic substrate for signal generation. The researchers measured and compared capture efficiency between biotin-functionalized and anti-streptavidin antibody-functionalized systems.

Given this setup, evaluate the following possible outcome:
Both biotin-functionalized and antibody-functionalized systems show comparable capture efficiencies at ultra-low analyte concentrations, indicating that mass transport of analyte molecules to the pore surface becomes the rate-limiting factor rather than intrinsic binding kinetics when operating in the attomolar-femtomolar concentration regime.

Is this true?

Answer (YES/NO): NO